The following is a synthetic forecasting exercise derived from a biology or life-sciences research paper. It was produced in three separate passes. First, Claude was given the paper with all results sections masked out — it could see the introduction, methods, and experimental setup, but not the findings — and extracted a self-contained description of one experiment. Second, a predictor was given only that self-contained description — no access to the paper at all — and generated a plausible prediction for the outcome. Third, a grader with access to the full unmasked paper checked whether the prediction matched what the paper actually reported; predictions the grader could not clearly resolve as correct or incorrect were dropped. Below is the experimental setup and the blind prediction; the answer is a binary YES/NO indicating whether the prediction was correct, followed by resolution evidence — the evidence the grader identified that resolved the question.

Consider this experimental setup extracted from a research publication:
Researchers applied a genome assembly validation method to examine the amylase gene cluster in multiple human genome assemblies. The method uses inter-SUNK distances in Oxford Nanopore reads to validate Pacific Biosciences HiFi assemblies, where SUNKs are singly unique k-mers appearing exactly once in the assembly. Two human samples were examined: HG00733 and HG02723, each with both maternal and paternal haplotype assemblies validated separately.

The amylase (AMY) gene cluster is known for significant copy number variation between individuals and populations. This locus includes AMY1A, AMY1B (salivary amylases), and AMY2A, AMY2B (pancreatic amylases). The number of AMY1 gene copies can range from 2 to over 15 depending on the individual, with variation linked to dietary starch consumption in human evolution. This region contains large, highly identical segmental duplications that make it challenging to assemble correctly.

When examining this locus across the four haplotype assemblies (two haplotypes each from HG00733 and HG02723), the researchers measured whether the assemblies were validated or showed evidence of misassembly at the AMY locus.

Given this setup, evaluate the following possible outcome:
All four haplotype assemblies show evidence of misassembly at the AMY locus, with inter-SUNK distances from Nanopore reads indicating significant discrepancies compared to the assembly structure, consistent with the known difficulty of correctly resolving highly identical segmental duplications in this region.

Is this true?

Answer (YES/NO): NO